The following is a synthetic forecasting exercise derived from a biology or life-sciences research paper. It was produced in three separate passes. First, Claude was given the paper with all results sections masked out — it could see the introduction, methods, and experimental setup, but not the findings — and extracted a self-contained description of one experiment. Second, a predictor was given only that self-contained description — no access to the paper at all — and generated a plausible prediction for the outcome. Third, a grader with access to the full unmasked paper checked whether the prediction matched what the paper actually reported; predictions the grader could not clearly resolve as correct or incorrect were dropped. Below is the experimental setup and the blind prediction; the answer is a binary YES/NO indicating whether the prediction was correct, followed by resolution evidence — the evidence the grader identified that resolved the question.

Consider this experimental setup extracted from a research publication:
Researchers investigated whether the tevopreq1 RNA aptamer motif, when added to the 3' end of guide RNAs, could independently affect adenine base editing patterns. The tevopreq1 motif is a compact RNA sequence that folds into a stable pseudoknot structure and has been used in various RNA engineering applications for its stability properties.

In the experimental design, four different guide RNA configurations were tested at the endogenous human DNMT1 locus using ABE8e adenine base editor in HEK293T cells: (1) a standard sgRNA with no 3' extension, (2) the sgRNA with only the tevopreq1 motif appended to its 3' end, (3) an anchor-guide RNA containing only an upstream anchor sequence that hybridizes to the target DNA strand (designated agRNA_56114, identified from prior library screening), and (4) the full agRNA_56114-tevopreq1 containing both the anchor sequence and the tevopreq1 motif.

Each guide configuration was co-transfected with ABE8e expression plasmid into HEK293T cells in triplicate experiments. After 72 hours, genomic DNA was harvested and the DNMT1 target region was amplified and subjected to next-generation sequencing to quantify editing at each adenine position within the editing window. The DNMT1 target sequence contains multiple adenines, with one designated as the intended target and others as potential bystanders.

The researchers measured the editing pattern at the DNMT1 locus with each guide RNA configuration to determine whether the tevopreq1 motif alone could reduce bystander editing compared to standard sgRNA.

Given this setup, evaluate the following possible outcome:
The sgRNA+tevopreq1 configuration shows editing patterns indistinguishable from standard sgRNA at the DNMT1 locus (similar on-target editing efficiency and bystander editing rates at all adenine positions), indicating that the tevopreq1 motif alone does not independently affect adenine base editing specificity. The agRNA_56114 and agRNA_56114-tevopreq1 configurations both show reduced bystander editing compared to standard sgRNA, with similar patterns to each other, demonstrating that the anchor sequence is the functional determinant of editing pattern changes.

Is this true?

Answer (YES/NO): NO